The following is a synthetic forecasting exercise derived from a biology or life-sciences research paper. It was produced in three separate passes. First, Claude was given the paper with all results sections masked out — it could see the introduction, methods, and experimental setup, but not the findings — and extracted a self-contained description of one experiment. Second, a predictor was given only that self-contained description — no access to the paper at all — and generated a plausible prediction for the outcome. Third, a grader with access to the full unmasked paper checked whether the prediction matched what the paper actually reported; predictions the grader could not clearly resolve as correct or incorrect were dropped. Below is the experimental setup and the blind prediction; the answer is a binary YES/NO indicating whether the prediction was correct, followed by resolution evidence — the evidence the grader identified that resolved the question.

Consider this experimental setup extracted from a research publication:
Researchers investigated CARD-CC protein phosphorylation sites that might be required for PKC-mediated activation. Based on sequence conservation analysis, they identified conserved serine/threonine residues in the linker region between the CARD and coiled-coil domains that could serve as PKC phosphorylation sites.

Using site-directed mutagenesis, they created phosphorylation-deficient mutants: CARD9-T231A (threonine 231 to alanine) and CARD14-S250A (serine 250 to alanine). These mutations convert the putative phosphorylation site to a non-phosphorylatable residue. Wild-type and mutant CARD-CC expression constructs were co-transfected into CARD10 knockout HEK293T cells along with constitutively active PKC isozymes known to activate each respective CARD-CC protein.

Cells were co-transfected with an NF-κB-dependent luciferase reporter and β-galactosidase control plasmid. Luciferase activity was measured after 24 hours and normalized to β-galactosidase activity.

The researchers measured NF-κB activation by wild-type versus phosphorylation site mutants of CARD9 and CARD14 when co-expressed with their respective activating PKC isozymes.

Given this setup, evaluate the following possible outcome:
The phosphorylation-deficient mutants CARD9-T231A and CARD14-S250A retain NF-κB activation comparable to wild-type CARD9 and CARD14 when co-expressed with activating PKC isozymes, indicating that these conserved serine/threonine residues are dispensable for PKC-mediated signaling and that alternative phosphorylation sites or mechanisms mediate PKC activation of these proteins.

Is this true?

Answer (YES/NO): NO